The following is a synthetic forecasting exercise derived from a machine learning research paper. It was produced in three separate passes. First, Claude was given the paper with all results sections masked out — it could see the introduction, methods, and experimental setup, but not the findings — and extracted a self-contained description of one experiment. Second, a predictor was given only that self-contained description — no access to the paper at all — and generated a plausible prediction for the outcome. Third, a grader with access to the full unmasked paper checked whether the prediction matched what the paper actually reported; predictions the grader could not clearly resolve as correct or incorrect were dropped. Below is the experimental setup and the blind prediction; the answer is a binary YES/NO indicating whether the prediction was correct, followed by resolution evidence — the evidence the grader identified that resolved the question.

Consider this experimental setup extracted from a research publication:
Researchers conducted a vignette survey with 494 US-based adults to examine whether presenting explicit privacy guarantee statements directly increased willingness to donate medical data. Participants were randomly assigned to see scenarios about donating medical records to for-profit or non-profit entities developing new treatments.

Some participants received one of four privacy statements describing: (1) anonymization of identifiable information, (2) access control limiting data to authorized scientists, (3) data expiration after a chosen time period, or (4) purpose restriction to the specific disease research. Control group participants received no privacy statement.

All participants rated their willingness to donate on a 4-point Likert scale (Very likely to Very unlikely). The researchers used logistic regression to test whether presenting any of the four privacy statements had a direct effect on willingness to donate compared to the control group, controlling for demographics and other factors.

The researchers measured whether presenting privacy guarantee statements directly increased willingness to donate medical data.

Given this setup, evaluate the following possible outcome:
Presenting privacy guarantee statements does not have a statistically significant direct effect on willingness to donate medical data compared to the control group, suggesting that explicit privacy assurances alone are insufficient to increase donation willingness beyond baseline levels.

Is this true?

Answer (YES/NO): YES